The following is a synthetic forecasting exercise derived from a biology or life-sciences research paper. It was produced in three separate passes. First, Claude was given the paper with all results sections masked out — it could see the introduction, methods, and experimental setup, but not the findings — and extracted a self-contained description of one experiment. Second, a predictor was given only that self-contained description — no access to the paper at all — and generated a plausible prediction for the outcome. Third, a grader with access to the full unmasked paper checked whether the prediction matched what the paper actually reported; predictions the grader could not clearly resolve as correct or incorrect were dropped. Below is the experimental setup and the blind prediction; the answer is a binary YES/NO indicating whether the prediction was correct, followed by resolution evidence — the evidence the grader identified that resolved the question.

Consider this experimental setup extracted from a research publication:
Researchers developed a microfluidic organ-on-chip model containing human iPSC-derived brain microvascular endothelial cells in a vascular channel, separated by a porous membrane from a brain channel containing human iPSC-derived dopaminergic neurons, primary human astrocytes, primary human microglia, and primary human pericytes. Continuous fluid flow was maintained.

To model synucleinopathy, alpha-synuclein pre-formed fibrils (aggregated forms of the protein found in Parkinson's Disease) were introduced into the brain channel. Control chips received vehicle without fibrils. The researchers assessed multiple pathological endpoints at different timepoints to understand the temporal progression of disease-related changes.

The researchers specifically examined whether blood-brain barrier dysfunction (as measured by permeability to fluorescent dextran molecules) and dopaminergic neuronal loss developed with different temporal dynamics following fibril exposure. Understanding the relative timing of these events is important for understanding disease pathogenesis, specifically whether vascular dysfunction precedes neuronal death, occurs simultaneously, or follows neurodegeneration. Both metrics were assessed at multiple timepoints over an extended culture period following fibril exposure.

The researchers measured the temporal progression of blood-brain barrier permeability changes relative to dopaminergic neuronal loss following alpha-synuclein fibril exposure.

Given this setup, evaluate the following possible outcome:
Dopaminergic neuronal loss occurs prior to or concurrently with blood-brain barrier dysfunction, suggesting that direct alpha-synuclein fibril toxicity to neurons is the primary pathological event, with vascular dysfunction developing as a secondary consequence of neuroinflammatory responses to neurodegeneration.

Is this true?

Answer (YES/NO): NO